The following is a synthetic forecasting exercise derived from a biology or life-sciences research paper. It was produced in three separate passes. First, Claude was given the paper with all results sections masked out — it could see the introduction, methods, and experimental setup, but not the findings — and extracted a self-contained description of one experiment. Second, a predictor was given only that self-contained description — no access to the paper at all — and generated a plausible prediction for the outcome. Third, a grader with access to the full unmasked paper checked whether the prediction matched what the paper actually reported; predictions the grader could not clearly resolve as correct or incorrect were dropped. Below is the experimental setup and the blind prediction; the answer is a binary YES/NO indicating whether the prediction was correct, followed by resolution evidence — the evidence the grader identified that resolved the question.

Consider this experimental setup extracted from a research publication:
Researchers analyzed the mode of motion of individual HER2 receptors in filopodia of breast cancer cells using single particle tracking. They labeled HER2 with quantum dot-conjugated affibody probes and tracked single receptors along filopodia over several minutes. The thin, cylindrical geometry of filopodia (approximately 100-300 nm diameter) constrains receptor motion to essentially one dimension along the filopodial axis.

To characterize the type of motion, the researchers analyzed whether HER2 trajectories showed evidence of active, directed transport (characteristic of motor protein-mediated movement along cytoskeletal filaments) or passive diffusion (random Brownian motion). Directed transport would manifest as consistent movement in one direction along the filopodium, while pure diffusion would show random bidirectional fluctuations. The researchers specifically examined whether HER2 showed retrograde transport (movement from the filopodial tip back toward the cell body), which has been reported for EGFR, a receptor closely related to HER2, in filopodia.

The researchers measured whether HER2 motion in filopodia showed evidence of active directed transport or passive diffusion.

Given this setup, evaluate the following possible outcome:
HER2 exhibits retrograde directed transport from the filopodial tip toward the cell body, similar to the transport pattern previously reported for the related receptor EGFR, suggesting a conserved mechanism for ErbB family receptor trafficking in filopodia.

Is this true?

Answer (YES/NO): NO